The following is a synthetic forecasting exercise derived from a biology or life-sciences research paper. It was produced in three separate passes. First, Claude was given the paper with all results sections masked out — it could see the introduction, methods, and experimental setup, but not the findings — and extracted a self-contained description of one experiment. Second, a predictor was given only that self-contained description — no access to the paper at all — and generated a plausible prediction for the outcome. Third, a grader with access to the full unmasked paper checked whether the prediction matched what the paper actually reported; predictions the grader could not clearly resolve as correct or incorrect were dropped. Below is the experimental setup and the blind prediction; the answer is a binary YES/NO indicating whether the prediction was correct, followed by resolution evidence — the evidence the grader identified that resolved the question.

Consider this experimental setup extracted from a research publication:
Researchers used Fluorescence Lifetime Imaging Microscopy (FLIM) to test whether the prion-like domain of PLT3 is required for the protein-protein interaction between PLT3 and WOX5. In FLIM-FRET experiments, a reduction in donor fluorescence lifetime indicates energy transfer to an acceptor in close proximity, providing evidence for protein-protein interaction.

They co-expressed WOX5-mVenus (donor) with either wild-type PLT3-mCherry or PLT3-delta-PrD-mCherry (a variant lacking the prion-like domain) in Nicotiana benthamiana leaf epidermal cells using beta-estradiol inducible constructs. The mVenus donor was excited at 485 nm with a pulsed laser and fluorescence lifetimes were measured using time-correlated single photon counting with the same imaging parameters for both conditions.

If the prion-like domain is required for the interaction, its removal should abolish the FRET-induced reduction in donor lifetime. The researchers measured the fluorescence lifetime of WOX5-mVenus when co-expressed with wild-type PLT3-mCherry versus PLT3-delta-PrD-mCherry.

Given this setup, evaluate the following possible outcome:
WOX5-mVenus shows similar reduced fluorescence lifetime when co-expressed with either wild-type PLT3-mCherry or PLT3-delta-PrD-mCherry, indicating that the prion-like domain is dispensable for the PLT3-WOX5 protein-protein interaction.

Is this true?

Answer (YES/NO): NO